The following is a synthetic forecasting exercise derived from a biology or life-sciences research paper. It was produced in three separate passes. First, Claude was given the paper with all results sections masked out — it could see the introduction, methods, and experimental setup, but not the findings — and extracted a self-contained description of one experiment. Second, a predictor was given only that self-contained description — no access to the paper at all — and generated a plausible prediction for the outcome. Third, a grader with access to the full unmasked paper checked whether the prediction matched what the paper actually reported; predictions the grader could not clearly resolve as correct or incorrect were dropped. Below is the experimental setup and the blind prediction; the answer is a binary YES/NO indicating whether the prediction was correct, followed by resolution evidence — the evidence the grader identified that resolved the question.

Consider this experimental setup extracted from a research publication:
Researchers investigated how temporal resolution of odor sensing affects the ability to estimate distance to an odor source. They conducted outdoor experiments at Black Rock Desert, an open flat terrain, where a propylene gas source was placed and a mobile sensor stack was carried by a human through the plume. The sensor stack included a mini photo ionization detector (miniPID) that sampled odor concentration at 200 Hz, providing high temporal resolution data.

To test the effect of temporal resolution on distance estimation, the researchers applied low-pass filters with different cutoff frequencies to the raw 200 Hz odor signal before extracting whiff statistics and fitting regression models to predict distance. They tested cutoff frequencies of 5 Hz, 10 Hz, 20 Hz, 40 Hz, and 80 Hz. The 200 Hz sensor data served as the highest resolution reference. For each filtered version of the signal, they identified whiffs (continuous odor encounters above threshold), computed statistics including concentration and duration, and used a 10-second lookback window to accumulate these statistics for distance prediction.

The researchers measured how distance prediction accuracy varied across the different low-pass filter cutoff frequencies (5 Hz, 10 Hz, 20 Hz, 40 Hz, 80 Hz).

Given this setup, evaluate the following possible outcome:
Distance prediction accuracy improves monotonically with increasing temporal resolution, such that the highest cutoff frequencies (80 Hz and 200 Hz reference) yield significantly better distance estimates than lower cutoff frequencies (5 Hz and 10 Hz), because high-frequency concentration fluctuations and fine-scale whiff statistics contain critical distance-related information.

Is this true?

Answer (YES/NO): NO